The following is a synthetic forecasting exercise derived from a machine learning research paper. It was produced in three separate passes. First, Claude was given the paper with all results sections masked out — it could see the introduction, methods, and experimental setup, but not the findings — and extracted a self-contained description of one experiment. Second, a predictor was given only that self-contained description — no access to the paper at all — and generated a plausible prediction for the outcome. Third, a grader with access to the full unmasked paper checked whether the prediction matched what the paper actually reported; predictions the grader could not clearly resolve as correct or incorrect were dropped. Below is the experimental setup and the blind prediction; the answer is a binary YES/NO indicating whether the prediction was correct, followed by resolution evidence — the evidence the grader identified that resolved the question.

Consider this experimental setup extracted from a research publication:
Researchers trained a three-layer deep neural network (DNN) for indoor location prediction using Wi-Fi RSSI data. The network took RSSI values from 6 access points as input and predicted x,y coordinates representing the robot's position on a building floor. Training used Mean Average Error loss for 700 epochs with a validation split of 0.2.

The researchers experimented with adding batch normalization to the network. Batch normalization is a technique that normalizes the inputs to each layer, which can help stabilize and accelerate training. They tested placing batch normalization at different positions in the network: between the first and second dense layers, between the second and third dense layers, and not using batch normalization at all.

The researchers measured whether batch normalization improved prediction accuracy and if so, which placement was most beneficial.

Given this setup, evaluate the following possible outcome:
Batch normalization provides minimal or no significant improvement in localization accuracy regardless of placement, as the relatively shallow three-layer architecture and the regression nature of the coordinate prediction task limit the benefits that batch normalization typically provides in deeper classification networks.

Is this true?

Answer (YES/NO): NO